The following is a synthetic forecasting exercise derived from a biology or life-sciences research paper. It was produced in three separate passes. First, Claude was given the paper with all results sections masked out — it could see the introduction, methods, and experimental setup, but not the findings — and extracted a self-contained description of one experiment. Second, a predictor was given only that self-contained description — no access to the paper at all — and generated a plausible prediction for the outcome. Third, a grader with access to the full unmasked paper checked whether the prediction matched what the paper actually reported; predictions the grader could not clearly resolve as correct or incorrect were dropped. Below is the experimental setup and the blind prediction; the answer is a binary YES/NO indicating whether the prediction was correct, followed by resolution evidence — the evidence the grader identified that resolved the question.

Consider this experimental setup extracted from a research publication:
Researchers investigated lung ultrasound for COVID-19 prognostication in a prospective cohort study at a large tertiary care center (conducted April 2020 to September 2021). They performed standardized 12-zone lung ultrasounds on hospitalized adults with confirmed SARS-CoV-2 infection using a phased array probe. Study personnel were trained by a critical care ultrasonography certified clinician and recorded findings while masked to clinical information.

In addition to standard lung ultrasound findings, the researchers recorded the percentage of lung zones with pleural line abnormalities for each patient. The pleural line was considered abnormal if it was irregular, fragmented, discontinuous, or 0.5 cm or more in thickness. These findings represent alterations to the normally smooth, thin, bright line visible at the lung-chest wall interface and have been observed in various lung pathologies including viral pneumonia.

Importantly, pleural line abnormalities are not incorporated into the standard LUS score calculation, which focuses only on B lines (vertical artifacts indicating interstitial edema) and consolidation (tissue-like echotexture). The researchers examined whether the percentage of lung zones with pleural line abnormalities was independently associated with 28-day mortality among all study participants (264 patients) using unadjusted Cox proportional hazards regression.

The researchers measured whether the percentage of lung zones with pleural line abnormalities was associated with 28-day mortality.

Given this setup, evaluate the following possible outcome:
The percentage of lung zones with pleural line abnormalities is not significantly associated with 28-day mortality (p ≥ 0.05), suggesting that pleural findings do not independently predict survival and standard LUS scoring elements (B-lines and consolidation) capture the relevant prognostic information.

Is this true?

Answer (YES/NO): NO